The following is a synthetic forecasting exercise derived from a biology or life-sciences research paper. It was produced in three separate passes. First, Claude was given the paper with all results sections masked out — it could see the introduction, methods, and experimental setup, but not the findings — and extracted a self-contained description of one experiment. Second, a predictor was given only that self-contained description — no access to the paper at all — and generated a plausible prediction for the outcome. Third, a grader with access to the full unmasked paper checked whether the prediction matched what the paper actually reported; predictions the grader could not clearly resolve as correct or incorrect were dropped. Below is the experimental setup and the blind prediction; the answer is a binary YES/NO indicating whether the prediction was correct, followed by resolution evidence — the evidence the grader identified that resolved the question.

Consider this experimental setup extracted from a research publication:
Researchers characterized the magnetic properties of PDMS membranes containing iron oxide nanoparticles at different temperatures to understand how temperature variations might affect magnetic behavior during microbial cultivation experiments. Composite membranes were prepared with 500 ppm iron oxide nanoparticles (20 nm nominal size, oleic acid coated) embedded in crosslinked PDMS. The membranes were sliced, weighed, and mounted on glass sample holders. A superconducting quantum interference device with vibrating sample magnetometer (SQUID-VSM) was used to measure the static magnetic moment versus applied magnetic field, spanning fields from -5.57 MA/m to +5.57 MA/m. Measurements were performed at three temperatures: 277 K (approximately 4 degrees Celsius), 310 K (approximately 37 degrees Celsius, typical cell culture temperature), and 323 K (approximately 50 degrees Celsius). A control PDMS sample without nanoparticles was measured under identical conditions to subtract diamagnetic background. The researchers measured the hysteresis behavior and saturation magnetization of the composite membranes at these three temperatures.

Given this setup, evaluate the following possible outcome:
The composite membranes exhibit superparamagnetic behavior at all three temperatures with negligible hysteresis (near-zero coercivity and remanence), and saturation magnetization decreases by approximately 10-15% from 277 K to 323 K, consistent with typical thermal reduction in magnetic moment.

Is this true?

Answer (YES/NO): NO